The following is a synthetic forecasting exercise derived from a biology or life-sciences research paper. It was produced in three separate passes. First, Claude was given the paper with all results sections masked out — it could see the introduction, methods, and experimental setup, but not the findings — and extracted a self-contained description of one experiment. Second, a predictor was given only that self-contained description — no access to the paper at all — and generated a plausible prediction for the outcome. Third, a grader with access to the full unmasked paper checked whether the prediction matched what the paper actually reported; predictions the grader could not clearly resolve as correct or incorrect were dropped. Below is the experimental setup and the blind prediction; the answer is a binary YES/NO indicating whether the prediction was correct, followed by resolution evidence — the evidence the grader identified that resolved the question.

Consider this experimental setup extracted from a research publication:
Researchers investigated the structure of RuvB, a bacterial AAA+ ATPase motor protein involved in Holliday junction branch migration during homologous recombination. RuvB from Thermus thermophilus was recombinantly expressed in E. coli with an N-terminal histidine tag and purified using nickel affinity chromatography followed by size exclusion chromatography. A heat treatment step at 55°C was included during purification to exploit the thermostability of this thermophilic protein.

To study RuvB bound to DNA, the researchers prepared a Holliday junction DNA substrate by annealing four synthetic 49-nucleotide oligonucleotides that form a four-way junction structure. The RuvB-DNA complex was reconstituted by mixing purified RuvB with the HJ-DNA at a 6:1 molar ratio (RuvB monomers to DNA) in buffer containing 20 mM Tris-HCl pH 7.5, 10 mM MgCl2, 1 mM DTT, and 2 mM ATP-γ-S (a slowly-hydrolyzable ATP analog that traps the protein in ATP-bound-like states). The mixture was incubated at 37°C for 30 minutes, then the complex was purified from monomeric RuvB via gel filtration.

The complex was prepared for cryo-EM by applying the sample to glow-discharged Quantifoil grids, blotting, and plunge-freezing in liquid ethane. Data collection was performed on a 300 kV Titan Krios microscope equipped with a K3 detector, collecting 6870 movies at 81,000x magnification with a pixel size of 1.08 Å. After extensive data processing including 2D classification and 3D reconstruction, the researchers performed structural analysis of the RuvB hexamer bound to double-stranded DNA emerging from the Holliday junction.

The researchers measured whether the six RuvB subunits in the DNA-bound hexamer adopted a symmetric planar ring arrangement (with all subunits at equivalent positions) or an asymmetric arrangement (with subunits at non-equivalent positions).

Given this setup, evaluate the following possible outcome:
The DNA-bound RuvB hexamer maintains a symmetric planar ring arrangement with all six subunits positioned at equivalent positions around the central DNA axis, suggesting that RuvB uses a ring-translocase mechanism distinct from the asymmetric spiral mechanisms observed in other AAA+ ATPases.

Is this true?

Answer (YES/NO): NO